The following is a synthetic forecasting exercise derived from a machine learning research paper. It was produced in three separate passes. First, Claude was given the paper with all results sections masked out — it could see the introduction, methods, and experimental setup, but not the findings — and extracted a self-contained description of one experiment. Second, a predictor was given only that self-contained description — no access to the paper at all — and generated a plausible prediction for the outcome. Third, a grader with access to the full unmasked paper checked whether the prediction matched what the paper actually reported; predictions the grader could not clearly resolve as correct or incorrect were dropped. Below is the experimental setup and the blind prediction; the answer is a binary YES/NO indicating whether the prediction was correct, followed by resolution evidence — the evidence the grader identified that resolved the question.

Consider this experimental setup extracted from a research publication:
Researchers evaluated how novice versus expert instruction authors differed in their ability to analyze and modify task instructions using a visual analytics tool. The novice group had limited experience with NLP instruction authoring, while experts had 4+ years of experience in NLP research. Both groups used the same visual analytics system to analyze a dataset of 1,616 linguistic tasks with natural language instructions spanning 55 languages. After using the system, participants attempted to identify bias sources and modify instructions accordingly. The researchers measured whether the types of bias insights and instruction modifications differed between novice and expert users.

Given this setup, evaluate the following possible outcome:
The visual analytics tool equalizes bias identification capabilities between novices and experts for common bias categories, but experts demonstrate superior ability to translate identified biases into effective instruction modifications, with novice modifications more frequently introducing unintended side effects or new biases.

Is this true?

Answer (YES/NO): NO